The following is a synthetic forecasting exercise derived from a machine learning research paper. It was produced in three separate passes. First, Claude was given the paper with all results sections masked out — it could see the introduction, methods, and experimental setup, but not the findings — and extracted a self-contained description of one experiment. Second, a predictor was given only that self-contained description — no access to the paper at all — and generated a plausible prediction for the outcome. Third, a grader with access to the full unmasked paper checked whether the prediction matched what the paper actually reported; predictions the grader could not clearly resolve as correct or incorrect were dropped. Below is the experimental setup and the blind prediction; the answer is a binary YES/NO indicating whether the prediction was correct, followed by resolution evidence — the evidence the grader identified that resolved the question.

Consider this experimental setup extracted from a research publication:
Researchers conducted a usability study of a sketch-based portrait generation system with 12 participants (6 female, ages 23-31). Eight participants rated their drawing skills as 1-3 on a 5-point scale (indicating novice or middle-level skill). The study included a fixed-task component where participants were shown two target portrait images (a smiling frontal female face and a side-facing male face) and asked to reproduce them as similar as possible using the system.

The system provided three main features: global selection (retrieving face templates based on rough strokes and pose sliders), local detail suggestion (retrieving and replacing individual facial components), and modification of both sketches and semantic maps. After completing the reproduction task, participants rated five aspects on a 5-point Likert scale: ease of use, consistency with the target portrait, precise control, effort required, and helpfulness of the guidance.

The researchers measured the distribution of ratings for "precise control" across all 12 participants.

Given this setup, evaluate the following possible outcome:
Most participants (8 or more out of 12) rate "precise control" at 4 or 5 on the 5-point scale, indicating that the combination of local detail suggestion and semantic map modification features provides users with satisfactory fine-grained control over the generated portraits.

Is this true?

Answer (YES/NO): YES